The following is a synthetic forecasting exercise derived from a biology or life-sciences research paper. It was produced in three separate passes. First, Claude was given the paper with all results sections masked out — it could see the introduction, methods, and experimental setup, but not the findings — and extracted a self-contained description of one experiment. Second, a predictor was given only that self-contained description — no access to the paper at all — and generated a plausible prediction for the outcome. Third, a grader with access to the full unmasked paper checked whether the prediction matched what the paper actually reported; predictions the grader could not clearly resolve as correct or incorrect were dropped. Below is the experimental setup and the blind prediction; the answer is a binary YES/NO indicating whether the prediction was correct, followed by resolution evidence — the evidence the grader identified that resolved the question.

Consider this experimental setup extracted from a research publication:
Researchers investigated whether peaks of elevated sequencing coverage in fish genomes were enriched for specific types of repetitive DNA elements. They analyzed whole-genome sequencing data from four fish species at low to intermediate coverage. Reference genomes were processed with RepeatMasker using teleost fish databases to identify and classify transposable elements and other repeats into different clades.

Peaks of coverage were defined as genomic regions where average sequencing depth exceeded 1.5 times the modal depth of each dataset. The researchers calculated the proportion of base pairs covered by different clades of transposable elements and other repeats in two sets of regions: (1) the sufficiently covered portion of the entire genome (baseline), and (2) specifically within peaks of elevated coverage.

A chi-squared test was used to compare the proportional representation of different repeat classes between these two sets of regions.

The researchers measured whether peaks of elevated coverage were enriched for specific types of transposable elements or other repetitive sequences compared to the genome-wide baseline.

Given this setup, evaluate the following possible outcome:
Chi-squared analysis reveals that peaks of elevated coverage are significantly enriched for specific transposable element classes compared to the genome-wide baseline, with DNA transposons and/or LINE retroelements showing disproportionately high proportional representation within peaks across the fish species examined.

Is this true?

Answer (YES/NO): NO